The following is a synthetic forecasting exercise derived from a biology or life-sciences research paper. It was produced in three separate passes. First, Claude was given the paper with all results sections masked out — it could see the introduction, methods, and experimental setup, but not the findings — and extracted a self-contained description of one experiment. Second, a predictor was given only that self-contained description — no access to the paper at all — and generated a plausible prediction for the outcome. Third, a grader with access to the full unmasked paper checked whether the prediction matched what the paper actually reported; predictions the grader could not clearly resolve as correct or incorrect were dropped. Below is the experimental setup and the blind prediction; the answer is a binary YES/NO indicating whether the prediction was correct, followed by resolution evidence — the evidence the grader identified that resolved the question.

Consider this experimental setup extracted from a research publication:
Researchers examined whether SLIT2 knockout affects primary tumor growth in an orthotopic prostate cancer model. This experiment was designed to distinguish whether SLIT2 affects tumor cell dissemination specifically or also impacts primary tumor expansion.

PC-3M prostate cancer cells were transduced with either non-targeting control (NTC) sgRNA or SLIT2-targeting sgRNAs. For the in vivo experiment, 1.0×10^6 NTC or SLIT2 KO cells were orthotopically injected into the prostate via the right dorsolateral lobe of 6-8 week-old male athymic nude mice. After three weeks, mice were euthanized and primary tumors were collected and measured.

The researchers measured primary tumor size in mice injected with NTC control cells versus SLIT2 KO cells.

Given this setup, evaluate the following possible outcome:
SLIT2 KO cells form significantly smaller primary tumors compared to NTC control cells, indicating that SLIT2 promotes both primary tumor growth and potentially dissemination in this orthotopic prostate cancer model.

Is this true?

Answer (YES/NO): NO